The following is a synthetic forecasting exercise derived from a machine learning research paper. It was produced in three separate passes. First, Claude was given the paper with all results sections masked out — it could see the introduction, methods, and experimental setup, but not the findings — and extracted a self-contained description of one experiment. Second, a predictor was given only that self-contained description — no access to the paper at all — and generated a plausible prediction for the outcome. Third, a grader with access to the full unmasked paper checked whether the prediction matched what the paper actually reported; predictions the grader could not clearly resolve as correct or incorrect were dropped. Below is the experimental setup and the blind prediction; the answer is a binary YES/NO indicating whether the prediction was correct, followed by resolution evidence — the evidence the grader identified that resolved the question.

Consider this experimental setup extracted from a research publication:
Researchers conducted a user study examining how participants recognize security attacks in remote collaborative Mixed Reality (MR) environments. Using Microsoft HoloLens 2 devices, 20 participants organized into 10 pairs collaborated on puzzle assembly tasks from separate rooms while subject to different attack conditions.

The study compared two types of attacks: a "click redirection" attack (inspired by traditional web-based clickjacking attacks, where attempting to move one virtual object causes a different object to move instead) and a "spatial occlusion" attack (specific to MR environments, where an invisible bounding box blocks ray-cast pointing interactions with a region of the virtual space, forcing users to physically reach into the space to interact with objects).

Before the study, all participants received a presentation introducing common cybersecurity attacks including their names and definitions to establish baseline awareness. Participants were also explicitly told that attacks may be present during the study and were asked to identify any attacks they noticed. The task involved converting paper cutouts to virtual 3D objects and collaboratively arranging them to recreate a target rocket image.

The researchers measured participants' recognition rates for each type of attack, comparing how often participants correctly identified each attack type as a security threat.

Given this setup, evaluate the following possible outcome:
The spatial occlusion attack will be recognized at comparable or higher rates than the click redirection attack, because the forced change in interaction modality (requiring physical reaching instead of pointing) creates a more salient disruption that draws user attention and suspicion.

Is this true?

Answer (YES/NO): NO